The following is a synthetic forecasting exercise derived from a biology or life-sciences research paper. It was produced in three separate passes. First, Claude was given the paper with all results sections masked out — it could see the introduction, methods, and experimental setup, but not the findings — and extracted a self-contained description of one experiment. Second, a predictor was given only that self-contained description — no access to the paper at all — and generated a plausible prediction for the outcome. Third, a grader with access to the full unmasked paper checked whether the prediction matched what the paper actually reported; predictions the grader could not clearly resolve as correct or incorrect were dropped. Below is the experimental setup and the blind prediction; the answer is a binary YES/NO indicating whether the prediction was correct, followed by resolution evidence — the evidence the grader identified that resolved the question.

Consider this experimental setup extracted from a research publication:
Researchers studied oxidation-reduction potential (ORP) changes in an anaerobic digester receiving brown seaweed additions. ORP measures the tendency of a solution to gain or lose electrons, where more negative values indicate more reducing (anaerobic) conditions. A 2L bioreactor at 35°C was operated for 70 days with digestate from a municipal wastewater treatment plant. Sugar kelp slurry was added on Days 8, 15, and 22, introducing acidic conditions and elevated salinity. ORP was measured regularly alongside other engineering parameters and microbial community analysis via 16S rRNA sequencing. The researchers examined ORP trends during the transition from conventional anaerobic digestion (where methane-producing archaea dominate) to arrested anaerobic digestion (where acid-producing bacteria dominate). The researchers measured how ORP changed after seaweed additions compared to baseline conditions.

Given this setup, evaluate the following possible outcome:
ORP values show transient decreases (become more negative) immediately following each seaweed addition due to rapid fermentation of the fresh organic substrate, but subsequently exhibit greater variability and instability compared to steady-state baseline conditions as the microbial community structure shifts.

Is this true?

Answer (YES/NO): NO